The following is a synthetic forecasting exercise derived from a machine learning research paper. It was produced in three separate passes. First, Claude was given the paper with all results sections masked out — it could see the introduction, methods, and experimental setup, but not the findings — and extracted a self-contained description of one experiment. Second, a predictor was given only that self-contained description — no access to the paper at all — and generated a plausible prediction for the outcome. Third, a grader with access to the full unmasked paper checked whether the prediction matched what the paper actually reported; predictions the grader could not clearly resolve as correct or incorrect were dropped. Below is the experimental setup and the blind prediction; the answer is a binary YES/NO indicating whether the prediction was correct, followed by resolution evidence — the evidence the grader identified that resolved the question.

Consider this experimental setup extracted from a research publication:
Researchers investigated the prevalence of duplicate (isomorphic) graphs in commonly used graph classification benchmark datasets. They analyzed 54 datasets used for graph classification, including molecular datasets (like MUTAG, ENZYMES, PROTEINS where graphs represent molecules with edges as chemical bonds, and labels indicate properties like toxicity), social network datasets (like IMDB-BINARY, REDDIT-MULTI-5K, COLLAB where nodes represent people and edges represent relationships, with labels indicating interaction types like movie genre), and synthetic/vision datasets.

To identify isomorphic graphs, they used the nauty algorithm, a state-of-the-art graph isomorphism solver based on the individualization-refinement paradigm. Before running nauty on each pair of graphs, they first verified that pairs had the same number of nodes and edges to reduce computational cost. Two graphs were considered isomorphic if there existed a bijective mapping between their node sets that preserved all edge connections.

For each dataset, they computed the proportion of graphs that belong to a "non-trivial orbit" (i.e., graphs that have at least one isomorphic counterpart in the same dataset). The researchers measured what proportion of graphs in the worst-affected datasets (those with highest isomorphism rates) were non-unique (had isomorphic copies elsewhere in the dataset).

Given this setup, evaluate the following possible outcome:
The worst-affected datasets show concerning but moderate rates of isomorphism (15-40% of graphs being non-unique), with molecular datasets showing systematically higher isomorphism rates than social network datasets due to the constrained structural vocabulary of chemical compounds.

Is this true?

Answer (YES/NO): NO